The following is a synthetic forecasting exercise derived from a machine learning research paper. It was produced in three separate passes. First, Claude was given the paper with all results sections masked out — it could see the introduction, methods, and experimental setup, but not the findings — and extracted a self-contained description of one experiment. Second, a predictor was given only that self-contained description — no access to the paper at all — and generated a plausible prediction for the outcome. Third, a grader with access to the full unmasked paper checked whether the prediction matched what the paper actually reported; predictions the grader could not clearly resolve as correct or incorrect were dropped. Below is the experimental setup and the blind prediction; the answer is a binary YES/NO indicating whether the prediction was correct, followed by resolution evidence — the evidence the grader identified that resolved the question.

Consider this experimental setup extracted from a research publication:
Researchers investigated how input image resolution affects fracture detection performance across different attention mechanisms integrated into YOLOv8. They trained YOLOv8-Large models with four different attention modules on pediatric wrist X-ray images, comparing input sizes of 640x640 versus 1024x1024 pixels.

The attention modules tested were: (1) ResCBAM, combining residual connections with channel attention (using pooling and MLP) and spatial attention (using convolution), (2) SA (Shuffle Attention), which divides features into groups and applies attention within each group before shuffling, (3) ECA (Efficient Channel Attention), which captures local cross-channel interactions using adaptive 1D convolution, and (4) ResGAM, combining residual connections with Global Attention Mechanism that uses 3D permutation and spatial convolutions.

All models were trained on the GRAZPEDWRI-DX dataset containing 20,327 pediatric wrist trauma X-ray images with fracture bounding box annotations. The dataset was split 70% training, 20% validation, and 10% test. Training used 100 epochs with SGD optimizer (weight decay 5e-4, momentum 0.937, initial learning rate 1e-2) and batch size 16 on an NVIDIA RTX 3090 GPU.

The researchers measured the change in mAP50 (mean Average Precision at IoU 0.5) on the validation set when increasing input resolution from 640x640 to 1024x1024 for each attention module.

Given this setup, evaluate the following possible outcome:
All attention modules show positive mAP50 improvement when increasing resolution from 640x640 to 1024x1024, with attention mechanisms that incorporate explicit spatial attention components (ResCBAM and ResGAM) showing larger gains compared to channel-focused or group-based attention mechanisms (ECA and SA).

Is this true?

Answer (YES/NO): NO